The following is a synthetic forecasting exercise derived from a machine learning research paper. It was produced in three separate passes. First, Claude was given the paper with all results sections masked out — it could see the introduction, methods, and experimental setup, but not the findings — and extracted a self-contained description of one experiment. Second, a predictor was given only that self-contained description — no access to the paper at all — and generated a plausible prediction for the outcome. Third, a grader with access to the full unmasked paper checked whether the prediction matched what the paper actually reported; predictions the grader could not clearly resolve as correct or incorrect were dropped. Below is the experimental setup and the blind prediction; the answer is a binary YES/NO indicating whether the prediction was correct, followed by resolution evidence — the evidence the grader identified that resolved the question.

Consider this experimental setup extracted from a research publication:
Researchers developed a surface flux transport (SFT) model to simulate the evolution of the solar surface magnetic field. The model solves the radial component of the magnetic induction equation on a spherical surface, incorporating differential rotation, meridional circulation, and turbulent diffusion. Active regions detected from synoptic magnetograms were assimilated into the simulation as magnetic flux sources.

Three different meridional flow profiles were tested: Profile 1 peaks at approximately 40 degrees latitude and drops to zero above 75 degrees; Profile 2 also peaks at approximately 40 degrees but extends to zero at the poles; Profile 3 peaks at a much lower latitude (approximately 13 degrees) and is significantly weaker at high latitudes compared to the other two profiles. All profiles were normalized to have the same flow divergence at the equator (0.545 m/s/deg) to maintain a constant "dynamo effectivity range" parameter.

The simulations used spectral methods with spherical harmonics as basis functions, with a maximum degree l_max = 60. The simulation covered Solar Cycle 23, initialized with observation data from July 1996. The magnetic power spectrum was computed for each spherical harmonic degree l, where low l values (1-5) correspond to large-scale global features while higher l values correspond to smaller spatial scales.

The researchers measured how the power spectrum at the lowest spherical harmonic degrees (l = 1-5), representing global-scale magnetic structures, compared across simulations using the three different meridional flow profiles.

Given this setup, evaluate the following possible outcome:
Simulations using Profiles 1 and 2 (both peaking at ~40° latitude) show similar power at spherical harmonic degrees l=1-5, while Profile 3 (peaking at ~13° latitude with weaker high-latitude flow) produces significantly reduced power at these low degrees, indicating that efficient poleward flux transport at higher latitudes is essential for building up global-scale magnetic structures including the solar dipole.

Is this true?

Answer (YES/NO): NO